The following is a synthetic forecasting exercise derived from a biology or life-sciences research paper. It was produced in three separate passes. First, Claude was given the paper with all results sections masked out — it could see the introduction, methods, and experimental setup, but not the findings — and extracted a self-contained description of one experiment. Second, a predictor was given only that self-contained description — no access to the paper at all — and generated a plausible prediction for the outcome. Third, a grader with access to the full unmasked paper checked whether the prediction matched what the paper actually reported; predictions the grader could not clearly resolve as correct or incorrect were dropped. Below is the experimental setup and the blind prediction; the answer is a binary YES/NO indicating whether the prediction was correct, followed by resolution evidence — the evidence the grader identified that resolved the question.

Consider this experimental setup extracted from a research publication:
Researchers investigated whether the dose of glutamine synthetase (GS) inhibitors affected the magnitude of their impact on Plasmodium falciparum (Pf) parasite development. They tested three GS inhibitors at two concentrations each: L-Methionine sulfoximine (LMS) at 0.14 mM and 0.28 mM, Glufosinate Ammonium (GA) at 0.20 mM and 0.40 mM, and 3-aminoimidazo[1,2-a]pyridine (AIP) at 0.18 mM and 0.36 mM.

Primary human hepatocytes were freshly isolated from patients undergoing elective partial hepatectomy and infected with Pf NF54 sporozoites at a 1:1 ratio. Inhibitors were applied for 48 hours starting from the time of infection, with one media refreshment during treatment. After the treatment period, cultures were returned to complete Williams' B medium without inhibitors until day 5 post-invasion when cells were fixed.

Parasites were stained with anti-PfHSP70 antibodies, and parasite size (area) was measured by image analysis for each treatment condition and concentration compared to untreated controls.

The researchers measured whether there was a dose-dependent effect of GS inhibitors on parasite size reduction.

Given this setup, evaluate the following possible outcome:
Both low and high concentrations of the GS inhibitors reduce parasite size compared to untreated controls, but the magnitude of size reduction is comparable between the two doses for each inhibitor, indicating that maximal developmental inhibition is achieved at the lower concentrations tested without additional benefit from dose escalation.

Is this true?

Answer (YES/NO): NO